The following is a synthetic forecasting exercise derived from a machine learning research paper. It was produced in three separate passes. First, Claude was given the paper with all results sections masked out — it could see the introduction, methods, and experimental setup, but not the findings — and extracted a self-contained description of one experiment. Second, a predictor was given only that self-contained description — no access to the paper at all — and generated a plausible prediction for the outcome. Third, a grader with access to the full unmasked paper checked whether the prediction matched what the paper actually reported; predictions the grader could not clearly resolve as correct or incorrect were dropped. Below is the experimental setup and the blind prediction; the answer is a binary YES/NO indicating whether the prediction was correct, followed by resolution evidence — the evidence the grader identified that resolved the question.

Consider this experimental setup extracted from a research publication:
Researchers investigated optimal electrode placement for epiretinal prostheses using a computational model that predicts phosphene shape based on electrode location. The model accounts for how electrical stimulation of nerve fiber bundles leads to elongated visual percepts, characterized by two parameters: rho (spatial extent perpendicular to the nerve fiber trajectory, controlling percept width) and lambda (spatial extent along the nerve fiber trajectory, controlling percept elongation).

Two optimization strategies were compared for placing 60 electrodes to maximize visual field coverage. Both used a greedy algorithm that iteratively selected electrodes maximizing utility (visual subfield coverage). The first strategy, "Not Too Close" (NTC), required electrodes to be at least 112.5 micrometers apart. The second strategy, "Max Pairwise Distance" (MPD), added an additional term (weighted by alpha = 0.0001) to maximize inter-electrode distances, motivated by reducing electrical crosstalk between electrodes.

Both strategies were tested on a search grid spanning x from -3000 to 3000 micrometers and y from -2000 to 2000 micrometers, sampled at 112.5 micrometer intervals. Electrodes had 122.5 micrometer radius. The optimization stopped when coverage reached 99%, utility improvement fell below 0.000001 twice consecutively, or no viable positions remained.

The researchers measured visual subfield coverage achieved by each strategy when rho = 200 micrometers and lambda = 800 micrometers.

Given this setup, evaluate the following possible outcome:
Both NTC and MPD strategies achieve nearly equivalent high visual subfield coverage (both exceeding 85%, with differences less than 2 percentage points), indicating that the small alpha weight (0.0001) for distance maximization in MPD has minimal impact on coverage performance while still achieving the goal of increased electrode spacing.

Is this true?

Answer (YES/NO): NO